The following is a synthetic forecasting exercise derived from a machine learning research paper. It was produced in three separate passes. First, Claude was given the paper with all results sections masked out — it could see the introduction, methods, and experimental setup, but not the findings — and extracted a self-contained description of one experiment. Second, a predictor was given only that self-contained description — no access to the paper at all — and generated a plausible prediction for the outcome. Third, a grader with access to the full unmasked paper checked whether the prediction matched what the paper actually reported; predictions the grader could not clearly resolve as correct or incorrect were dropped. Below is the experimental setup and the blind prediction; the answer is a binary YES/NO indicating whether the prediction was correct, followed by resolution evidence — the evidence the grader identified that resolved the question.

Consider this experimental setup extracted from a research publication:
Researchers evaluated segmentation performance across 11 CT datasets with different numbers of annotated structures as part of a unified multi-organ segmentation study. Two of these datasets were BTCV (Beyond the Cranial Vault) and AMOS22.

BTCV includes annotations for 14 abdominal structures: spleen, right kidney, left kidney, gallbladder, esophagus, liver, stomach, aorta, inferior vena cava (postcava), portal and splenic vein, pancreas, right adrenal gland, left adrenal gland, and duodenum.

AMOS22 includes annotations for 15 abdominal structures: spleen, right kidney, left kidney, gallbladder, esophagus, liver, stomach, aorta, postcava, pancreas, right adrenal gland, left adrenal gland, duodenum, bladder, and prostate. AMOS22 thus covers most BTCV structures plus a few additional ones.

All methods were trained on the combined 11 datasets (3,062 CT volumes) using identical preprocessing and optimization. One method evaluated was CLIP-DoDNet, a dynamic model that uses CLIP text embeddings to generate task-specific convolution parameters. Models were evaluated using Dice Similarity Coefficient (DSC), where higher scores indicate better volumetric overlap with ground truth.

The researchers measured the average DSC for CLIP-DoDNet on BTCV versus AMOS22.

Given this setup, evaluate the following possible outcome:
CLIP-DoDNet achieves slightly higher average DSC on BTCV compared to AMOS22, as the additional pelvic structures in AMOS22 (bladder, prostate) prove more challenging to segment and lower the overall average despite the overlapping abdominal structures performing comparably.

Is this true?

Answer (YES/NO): NO